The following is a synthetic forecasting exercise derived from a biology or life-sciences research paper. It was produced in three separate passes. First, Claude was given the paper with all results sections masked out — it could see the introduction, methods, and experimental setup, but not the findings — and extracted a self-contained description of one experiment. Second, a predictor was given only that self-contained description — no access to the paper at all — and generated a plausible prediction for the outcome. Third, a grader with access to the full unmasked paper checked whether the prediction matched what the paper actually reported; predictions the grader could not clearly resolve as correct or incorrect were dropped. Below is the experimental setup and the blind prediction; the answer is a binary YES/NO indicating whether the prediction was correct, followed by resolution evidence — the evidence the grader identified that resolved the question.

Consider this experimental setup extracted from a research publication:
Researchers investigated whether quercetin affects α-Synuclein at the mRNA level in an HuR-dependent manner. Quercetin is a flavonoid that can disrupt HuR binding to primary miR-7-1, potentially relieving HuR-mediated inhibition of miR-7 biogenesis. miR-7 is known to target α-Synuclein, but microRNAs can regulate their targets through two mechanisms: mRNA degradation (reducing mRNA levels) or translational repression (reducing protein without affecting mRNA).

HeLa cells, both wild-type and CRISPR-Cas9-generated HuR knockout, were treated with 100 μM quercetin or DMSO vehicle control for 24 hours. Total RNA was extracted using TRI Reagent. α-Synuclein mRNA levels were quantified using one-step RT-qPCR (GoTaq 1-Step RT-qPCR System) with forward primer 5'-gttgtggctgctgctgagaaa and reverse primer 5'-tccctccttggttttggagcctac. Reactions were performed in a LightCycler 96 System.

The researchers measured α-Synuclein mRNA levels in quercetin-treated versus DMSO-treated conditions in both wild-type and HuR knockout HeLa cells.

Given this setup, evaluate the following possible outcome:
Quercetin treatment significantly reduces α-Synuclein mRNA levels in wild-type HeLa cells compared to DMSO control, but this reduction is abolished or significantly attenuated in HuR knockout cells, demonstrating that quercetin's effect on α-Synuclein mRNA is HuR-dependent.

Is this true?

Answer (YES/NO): YES